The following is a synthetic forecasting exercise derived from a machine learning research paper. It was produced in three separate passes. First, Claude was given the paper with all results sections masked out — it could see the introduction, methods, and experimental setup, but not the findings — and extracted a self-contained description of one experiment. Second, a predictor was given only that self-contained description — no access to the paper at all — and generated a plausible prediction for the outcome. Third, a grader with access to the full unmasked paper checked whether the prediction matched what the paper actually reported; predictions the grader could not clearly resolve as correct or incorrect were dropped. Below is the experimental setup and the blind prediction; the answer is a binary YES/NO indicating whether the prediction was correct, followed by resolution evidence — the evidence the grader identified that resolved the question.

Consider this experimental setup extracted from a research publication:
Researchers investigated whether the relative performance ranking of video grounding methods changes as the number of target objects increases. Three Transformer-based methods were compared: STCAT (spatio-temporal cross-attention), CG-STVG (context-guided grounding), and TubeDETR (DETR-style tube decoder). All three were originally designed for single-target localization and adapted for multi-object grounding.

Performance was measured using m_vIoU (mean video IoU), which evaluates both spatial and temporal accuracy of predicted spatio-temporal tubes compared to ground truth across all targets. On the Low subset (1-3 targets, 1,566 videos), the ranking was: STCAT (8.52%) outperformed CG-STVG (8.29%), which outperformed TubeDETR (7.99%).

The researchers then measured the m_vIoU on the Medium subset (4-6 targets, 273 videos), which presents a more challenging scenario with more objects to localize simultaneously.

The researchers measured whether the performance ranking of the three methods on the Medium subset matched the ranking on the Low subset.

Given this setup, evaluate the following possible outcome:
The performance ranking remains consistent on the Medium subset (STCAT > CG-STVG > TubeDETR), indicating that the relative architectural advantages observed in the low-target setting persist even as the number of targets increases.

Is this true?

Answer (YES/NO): NO